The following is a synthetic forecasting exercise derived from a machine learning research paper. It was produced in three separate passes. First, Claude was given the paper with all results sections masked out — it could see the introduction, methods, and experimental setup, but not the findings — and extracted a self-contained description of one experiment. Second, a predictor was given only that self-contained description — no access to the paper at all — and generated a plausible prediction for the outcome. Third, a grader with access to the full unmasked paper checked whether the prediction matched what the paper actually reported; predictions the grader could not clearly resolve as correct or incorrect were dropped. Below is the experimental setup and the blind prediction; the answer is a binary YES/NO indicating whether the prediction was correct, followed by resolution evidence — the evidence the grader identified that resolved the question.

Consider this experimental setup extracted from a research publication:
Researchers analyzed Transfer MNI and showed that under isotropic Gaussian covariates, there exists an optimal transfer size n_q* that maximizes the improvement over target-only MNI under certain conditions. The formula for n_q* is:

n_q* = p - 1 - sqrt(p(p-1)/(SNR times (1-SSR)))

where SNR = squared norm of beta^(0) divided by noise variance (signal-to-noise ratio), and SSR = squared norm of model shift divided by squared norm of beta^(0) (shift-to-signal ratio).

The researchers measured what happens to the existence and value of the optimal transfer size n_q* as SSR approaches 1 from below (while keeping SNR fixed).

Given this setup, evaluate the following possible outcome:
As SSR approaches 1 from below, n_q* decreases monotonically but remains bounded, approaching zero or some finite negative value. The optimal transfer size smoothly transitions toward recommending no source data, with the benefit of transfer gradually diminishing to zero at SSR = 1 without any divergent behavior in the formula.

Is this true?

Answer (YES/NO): NO